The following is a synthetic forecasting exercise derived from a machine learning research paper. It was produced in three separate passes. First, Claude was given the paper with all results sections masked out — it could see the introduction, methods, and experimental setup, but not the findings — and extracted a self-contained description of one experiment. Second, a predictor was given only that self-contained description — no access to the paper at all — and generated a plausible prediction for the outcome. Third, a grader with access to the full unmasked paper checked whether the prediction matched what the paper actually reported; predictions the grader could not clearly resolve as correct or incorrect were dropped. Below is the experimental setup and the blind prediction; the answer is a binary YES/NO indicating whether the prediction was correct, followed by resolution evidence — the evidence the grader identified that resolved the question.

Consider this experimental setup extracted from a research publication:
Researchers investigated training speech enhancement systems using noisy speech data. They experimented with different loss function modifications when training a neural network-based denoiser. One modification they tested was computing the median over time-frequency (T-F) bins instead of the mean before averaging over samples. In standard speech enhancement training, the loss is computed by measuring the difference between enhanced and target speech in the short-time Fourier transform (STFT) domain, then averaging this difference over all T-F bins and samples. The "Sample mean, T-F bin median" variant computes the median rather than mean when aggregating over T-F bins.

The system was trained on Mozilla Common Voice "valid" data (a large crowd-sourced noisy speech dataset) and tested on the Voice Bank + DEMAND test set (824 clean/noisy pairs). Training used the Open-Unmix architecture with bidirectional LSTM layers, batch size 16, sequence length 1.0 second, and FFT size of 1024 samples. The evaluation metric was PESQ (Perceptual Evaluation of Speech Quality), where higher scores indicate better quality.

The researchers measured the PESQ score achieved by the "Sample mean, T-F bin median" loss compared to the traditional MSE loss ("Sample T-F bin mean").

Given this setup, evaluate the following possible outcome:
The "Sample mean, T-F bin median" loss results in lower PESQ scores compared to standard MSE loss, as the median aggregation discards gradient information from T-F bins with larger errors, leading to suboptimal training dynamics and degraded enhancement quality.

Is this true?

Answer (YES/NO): YES